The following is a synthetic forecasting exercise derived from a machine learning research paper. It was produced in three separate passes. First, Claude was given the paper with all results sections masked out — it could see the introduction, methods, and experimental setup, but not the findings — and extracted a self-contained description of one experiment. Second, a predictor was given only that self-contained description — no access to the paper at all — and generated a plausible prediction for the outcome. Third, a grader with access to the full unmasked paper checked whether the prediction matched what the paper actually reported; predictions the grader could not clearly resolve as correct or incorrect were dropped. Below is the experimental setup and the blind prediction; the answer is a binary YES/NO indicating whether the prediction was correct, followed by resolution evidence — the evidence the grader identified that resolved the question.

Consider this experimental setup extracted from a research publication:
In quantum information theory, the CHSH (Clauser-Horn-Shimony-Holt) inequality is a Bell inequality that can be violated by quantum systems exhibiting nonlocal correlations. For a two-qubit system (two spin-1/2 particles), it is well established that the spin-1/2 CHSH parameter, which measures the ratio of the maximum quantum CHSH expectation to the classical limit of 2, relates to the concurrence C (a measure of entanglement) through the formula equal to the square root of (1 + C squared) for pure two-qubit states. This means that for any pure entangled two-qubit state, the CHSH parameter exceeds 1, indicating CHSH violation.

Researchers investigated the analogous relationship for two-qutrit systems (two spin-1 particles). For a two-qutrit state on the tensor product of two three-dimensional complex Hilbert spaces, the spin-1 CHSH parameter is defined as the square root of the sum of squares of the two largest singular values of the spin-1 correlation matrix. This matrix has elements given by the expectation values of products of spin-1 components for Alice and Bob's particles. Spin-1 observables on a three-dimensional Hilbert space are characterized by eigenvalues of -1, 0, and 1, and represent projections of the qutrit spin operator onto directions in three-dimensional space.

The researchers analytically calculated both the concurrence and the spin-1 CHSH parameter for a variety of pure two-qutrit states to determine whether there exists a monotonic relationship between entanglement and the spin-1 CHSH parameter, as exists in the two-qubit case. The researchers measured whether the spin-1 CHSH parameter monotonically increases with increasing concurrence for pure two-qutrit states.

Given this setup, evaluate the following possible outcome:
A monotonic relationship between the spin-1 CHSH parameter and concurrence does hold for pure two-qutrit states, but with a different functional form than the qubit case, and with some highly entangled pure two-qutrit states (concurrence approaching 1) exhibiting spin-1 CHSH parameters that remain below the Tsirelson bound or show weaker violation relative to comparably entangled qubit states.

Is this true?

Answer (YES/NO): NO